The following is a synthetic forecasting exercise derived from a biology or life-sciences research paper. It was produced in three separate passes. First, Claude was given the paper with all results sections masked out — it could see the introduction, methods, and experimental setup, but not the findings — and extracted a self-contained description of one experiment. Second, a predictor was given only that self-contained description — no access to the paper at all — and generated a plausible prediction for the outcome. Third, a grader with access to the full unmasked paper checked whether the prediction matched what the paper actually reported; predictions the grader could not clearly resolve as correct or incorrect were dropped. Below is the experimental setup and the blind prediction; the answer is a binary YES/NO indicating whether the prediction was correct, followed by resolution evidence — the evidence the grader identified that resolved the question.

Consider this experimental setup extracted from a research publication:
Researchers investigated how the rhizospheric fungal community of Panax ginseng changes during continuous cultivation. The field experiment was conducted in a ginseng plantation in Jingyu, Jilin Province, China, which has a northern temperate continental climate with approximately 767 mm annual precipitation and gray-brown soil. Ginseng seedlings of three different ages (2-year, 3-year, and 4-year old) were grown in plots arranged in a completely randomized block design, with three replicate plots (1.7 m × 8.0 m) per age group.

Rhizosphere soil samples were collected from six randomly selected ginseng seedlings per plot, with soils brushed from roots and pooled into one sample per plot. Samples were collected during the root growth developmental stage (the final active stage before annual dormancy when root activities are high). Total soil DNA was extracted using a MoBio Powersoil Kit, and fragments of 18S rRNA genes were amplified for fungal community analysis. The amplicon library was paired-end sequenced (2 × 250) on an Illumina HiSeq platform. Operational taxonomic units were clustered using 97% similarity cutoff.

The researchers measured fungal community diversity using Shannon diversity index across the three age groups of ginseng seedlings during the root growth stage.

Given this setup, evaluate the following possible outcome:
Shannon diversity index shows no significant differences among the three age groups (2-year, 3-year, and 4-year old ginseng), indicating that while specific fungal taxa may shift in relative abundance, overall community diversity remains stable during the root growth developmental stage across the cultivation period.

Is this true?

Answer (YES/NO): NO